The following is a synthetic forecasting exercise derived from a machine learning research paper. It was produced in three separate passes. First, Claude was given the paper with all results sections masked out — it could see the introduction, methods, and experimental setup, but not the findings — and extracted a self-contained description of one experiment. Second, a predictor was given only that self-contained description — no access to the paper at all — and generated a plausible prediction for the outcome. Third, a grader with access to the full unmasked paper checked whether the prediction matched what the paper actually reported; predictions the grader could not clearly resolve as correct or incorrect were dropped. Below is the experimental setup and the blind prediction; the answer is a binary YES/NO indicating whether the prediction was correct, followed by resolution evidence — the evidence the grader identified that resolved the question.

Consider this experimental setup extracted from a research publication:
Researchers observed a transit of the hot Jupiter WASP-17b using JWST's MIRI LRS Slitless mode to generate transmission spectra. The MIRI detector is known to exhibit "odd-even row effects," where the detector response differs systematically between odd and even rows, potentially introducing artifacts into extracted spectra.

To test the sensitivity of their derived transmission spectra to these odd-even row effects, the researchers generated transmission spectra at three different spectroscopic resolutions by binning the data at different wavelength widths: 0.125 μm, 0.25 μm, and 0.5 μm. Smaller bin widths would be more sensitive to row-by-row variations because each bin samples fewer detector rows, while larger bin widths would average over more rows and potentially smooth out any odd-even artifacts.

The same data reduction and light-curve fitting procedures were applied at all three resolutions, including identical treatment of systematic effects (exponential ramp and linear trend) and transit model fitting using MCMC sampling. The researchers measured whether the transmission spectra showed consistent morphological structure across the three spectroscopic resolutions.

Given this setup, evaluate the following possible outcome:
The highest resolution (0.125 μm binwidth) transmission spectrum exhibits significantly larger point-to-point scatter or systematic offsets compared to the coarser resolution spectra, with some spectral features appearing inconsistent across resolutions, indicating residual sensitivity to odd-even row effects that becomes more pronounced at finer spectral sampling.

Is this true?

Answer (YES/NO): NO